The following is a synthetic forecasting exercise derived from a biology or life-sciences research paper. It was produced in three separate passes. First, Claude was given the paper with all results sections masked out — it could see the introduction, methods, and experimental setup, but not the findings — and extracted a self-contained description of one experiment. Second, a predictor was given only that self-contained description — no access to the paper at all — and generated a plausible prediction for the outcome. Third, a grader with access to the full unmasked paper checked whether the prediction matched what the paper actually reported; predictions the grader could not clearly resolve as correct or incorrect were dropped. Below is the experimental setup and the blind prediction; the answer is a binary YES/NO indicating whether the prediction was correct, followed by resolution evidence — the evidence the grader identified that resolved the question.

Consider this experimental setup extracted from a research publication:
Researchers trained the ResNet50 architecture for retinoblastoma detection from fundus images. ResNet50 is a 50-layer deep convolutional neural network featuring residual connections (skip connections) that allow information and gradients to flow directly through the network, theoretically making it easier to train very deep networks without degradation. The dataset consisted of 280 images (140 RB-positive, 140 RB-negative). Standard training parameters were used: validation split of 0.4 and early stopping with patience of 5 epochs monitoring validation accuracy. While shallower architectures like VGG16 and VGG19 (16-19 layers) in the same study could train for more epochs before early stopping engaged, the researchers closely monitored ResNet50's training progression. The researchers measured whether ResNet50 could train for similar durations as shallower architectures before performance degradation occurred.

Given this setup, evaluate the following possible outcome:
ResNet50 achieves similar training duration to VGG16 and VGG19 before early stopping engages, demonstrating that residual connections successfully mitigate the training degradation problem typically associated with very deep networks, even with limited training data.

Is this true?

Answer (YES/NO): NO